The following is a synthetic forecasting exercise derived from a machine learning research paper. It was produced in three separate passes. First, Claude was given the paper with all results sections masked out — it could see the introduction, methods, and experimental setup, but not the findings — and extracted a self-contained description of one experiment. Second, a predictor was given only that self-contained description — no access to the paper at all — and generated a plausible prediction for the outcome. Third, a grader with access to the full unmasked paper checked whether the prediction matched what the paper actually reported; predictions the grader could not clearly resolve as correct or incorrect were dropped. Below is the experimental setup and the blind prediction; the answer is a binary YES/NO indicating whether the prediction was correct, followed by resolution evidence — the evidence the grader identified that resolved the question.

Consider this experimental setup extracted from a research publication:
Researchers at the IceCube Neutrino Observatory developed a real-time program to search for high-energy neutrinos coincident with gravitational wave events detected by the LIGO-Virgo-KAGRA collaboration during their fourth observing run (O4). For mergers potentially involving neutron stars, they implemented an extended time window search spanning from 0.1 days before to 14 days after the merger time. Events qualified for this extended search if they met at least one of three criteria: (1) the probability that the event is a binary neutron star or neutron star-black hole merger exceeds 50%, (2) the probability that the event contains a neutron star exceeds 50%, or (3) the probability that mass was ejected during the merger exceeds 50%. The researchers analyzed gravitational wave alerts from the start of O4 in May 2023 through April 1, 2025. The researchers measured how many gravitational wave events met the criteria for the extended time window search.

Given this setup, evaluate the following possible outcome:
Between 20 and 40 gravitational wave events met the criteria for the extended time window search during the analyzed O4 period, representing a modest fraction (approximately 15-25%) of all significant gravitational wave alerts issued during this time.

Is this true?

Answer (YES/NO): NO